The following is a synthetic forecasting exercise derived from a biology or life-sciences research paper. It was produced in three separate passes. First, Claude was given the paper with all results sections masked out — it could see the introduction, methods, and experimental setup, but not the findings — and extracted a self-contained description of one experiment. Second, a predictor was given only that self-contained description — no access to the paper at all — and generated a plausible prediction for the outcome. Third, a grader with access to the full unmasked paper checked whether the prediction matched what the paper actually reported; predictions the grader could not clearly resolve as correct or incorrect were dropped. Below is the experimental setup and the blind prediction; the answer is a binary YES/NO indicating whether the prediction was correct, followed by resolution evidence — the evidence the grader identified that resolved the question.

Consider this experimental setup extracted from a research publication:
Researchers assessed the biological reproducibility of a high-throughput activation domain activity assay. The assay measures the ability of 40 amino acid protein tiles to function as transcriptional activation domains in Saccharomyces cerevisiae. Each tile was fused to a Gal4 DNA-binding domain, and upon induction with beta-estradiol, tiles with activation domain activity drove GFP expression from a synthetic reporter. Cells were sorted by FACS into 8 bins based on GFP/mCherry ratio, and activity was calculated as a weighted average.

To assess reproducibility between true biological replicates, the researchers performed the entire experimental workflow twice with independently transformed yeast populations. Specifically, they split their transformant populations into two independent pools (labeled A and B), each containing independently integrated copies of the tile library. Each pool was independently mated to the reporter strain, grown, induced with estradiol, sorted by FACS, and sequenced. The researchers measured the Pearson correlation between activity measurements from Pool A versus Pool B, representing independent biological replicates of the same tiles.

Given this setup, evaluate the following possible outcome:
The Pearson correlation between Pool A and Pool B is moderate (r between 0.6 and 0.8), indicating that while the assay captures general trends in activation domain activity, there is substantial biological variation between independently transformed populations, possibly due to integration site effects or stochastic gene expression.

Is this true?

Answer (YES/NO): NO